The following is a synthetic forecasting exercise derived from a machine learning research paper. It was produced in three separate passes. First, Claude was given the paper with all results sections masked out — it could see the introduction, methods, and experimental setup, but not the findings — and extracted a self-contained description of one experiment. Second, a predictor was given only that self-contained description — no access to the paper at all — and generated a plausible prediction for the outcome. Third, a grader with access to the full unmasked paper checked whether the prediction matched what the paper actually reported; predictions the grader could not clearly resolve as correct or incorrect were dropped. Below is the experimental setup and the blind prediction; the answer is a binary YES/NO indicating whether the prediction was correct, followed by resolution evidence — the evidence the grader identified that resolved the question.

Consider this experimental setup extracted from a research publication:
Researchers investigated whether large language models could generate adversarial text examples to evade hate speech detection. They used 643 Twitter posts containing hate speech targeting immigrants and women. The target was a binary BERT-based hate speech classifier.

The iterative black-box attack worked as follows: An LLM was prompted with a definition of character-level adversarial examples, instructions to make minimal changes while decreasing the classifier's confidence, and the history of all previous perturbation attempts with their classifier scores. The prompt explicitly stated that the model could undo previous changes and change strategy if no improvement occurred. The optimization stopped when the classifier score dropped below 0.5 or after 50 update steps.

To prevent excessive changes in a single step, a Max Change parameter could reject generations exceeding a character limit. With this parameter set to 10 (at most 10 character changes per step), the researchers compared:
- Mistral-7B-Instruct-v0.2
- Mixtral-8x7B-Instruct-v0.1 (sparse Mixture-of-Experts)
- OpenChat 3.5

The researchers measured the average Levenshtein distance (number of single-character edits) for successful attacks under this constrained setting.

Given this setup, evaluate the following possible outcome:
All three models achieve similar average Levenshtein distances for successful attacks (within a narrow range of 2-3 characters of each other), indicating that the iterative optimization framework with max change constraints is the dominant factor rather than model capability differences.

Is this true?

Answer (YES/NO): YES